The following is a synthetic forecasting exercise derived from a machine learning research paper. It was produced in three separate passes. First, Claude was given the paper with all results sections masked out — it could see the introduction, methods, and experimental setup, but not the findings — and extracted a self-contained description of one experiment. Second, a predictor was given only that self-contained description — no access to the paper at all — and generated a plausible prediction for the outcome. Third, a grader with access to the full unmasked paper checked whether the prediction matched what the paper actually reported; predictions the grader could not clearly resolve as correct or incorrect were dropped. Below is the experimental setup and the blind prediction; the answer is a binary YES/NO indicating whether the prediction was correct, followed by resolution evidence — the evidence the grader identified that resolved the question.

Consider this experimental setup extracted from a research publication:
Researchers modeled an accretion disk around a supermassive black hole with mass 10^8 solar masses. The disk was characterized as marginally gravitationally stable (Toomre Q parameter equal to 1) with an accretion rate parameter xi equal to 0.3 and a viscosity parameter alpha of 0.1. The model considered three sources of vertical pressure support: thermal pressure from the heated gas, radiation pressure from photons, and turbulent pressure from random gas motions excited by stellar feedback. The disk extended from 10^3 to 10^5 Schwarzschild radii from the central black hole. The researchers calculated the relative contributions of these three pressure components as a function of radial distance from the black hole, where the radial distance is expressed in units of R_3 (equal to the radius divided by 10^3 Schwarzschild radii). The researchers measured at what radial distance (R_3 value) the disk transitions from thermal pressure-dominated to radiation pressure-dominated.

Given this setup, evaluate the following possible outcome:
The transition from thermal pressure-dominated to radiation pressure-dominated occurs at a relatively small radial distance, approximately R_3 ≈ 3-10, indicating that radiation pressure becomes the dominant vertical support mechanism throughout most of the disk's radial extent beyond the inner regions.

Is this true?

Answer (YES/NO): NO